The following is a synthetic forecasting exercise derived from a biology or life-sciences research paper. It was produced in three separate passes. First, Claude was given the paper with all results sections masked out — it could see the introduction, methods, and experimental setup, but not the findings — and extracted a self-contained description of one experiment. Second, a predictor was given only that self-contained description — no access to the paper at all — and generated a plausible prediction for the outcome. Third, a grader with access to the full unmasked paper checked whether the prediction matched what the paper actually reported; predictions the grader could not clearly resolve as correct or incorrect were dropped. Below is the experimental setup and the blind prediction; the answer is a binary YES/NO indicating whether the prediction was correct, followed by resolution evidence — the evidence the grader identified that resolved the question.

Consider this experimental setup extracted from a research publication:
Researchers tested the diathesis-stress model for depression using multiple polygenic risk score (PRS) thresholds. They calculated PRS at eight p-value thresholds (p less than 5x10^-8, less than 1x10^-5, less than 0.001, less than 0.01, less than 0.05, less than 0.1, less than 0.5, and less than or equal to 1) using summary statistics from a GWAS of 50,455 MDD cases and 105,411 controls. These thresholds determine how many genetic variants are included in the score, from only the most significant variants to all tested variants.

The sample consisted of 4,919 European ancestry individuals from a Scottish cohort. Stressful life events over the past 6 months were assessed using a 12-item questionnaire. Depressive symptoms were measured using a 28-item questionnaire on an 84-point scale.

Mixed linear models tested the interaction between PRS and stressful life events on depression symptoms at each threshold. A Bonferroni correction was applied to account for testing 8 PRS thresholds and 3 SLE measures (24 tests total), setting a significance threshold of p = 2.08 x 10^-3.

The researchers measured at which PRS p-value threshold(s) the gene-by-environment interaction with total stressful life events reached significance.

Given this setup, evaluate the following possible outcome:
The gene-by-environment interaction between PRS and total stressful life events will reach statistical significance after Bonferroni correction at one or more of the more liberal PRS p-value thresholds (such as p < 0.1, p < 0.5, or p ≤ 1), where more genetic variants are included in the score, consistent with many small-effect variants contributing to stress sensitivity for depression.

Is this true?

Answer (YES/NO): NO